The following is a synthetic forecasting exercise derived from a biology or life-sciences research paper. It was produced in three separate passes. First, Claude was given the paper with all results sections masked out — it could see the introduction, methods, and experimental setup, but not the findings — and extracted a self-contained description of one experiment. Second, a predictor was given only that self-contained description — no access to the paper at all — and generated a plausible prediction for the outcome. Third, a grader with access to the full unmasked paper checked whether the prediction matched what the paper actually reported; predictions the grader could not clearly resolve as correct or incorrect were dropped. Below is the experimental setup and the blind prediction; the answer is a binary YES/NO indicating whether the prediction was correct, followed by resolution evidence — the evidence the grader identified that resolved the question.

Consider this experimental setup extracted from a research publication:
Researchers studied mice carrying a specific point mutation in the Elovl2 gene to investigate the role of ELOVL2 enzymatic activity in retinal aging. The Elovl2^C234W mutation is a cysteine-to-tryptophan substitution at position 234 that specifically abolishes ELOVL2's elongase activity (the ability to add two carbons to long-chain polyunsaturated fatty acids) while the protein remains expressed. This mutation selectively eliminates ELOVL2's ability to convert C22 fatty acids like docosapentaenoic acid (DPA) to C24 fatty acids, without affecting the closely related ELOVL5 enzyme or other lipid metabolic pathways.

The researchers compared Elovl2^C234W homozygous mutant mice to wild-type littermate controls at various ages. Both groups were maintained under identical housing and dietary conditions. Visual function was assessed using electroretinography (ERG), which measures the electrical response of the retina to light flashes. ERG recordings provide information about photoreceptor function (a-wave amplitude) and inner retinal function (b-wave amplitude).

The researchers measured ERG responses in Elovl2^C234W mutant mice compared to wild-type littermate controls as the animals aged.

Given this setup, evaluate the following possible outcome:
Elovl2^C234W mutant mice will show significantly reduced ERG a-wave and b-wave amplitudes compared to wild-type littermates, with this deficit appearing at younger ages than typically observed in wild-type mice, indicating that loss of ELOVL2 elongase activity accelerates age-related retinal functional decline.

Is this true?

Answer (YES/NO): YES